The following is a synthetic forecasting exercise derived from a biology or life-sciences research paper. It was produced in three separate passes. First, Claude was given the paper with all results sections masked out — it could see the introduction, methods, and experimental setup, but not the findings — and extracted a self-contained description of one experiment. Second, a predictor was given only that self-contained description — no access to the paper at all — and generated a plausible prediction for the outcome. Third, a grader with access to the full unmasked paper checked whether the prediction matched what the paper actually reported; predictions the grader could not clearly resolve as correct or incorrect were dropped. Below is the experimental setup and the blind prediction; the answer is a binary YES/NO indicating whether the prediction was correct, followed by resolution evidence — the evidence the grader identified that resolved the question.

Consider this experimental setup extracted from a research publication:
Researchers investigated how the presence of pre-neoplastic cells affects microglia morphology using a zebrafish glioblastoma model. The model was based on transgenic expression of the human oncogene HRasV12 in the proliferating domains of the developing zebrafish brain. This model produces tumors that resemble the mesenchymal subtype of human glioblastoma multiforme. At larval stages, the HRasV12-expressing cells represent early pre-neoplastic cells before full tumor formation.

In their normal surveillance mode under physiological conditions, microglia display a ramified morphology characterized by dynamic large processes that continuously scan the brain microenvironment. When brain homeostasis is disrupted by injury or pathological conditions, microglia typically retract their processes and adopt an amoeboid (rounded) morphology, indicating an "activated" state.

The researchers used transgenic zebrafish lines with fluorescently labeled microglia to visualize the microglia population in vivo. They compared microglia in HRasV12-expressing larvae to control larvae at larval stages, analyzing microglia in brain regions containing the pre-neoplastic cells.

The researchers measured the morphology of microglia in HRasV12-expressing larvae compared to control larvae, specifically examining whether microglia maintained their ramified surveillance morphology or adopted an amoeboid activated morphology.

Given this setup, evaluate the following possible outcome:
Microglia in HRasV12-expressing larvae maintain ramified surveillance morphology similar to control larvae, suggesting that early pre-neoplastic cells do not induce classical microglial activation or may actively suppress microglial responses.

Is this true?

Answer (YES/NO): NO